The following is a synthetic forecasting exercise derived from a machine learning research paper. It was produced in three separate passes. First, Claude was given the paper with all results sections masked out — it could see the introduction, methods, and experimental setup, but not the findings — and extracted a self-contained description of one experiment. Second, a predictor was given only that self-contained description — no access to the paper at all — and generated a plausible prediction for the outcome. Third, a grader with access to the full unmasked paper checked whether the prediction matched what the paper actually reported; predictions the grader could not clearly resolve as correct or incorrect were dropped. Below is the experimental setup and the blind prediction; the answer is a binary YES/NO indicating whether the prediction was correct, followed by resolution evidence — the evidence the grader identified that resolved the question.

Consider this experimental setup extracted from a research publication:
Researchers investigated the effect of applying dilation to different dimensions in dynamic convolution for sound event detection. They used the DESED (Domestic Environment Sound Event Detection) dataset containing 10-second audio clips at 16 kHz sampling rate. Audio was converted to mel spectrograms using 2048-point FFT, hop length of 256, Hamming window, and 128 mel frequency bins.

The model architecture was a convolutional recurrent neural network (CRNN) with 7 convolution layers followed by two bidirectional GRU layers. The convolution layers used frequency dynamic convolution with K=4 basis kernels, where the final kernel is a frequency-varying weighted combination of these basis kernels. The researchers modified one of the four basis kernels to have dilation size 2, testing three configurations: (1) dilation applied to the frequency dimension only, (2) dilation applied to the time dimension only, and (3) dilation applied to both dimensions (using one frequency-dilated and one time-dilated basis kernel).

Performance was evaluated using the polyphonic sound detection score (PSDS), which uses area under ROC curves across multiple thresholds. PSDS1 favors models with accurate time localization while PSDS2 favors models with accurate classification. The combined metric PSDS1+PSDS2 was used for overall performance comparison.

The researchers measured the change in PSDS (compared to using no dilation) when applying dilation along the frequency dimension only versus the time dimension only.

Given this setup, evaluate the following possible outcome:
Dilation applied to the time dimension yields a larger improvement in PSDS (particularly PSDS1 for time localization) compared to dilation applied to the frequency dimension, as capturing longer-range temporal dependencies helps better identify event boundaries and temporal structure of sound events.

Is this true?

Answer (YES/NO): NO